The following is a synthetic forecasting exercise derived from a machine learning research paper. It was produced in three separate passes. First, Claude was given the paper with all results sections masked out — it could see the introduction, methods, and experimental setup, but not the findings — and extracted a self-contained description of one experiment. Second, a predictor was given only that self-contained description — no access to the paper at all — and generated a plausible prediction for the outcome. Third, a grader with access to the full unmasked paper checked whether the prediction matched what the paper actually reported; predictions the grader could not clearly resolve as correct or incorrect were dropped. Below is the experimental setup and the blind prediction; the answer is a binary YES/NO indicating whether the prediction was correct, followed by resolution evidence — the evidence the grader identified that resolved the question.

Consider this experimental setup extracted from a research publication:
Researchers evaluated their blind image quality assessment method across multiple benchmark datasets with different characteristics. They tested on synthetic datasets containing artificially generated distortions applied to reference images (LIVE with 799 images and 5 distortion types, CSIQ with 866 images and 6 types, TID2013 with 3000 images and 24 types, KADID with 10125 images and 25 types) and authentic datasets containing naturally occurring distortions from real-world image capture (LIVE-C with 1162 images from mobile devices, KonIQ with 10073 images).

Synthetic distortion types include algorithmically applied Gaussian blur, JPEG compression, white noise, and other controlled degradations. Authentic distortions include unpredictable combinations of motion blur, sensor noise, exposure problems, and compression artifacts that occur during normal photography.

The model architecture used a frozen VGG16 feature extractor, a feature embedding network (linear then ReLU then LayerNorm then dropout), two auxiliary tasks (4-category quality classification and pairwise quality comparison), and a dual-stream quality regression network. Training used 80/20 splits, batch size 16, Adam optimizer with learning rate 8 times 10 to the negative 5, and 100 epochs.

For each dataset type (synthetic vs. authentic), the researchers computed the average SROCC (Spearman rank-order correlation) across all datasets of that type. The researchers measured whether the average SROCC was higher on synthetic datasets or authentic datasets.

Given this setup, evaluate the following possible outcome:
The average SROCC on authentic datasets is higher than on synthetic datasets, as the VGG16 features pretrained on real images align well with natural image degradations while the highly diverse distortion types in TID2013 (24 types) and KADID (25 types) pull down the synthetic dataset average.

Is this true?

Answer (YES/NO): NO